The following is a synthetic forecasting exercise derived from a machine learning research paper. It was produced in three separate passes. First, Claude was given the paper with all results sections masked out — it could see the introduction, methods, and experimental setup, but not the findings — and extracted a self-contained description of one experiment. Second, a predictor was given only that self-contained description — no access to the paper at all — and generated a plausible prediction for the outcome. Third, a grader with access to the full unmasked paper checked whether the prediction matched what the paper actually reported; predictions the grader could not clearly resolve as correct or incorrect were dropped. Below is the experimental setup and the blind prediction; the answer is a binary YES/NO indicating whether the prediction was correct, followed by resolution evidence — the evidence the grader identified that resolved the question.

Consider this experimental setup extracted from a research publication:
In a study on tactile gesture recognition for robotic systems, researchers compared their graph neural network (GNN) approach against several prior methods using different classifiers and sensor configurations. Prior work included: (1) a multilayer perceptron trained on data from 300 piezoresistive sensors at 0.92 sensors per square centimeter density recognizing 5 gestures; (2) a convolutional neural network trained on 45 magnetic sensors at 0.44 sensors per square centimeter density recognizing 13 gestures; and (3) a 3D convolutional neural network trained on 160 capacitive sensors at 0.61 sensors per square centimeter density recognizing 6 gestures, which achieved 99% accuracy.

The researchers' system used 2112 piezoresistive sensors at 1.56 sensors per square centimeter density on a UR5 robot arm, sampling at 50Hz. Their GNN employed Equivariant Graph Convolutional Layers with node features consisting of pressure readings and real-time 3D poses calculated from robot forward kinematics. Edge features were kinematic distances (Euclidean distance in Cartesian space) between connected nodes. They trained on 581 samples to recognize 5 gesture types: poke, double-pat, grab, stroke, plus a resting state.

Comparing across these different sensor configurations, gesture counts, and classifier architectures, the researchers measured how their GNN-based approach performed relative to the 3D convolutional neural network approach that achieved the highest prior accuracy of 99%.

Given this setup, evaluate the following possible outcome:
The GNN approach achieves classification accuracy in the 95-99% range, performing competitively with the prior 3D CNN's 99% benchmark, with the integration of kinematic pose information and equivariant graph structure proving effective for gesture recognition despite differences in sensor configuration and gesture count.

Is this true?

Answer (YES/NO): YES